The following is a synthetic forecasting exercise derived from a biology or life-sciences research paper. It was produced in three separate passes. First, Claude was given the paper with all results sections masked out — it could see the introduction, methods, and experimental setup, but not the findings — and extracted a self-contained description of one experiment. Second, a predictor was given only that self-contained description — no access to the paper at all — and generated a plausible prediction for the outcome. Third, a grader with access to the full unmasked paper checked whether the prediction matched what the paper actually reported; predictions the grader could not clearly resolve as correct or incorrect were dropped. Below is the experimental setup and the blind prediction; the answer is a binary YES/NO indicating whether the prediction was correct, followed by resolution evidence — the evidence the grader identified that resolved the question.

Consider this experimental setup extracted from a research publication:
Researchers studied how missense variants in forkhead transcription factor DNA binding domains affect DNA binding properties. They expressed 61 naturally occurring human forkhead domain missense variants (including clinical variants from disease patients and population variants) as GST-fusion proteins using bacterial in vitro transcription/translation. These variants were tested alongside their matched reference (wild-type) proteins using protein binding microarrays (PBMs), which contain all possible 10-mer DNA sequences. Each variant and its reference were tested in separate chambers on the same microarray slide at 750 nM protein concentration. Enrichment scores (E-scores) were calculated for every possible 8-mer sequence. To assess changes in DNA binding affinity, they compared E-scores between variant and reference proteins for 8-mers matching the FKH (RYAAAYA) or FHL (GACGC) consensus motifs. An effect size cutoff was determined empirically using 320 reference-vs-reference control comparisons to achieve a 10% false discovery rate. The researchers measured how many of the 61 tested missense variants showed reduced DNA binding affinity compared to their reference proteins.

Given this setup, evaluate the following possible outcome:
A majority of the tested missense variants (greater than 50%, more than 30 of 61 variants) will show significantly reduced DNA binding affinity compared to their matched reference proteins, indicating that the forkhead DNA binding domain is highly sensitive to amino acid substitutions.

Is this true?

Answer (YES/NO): NO